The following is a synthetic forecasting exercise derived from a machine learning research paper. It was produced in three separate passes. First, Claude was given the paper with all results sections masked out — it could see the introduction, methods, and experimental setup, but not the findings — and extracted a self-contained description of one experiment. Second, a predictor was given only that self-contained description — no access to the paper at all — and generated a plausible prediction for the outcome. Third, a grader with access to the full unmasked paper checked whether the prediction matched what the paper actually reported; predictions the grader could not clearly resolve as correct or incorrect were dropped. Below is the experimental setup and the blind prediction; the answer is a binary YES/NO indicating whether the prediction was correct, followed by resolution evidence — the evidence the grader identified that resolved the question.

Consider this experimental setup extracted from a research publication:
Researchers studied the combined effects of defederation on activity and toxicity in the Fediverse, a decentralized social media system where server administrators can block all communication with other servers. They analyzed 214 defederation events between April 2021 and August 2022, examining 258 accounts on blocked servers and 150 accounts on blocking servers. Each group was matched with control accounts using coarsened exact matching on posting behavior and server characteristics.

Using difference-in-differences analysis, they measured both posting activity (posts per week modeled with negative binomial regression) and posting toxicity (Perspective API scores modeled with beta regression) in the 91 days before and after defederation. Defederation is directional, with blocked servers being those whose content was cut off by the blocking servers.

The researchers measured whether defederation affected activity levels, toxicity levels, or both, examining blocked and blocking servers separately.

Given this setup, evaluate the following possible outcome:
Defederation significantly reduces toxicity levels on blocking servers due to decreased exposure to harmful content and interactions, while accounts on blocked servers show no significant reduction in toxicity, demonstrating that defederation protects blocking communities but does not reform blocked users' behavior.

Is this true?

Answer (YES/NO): NO